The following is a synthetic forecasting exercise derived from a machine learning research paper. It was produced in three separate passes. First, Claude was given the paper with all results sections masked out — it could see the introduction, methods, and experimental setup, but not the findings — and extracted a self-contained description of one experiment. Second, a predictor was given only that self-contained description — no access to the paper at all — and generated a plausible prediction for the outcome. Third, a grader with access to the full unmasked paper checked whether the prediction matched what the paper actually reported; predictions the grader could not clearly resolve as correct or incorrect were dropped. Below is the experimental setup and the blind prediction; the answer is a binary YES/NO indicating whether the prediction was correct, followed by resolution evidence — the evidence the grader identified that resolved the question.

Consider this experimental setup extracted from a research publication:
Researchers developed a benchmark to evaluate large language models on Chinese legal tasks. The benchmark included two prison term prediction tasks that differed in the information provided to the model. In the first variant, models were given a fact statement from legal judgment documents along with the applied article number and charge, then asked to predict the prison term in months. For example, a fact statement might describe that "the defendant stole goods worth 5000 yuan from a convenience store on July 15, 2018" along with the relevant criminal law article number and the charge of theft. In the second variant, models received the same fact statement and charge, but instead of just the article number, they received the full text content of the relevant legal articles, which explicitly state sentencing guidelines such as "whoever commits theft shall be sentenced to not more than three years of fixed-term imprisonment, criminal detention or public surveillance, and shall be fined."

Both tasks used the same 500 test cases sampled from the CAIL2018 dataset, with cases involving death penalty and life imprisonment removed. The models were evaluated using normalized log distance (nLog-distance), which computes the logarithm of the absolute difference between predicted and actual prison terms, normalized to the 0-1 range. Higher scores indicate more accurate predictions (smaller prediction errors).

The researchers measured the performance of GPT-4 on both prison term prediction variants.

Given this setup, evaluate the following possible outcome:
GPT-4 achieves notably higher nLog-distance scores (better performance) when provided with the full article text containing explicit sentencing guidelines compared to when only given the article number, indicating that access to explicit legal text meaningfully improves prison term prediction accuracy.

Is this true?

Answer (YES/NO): NO